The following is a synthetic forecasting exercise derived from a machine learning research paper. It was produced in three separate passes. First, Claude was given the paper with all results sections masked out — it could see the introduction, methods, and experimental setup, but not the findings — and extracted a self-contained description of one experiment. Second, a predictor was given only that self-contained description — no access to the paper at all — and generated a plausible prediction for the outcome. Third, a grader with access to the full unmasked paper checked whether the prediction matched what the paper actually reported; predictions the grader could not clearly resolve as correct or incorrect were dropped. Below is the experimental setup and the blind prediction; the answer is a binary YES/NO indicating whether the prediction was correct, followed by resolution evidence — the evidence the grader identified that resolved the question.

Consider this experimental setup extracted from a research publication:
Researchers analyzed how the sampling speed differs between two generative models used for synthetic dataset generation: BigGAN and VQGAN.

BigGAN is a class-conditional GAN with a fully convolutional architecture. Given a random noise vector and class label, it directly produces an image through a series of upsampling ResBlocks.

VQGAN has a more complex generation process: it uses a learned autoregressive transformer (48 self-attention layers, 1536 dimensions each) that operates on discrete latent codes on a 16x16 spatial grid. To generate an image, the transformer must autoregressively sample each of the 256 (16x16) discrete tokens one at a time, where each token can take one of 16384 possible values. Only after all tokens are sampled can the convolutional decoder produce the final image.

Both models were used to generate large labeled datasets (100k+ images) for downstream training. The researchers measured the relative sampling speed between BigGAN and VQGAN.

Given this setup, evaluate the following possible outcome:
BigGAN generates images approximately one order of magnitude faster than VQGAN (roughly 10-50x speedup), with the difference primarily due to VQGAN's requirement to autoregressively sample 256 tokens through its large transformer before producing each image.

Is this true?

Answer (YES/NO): NO